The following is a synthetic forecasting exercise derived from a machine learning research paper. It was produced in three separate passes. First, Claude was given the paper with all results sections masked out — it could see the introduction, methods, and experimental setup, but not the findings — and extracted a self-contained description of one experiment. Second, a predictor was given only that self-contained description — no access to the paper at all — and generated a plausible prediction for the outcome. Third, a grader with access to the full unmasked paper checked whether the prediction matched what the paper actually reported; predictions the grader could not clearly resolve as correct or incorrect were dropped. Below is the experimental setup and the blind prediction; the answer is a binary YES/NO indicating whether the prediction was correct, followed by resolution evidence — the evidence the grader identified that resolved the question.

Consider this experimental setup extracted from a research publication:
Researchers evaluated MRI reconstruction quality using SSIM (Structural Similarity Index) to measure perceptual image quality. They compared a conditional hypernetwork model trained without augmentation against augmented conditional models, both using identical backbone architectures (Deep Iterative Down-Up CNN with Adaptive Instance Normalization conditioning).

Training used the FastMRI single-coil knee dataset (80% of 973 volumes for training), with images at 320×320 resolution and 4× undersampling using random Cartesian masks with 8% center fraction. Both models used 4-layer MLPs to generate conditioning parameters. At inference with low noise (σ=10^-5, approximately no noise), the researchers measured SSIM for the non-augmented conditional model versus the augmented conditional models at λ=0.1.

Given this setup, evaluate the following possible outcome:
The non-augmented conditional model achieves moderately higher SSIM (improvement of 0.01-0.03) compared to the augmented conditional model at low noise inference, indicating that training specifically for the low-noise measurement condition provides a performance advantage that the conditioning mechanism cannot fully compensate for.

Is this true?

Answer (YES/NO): NO